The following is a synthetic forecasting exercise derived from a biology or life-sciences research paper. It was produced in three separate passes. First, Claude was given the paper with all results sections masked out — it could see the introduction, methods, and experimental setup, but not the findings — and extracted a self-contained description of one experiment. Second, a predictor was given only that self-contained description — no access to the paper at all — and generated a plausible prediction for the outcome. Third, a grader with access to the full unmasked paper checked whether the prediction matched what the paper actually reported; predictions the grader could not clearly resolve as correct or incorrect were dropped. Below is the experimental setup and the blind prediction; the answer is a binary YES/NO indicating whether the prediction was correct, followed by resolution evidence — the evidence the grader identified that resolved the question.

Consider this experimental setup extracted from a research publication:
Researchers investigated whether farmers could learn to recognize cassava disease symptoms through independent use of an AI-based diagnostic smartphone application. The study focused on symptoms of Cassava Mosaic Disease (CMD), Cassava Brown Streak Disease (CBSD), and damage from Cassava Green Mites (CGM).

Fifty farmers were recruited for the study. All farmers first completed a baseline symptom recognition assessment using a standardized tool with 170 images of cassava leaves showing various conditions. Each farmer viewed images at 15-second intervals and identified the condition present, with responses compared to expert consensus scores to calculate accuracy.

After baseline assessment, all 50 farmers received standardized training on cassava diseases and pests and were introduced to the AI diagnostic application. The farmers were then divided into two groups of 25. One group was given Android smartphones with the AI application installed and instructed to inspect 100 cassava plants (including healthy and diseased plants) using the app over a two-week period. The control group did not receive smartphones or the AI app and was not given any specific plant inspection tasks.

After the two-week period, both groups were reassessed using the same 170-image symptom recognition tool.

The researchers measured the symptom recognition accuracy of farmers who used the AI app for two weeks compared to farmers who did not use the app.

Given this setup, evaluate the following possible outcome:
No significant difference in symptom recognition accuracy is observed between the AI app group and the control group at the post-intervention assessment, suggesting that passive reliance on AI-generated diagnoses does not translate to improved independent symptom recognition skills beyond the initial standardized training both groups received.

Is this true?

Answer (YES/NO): YES